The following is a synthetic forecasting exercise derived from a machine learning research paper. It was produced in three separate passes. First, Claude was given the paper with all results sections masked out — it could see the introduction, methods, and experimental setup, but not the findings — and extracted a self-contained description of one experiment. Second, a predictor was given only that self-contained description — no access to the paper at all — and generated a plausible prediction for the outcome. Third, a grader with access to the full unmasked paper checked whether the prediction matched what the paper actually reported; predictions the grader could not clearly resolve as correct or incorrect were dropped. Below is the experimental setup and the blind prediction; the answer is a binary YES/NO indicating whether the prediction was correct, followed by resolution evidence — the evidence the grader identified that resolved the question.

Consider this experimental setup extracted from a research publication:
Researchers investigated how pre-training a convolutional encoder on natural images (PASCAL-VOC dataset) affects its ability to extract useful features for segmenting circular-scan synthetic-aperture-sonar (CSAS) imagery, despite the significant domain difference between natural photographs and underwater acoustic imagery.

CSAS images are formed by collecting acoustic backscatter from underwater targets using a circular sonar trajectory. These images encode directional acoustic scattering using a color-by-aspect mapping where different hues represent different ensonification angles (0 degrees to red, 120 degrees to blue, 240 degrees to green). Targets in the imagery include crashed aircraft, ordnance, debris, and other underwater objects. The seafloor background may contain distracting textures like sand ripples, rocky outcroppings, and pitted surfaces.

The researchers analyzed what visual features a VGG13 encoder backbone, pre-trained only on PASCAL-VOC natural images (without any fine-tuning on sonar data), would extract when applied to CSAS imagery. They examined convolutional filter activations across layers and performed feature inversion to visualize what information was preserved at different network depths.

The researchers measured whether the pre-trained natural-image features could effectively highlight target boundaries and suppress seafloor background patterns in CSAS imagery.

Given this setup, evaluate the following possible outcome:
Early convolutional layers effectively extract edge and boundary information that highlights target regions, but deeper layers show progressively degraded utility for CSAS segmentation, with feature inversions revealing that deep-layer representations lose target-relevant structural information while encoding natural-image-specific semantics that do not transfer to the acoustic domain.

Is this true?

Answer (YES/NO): NO